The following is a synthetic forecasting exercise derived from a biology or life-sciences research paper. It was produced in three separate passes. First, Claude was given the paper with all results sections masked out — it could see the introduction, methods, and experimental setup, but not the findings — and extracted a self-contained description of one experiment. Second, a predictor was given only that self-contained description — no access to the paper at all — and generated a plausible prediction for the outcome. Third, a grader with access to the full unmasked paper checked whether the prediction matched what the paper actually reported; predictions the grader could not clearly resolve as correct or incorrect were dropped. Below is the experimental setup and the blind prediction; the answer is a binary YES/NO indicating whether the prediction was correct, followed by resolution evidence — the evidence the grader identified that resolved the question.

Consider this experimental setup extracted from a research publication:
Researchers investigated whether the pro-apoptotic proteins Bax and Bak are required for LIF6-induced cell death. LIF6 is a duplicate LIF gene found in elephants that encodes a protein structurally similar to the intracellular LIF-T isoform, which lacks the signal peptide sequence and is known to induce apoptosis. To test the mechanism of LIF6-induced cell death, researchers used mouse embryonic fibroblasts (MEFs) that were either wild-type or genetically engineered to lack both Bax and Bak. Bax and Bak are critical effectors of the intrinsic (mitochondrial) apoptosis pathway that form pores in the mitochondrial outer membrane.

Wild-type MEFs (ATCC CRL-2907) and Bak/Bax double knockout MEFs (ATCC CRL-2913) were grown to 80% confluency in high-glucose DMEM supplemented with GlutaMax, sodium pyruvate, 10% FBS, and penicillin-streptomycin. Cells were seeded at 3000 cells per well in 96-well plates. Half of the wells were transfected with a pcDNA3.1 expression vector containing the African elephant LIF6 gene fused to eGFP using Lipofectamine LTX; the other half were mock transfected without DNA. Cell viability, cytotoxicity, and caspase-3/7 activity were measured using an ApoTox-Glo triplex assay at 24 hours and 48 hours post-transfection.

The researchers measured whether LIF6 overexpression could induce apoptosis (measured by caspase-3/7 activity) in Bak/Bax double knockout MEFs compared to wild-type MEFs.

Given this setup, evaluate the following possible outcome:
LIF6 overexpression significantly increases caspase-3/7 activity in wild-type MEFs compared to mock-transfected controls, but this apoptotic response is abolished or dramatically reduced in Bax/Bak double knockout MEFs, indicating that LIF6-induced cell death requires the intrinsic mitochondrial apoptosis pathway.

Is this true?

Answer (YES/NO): YES